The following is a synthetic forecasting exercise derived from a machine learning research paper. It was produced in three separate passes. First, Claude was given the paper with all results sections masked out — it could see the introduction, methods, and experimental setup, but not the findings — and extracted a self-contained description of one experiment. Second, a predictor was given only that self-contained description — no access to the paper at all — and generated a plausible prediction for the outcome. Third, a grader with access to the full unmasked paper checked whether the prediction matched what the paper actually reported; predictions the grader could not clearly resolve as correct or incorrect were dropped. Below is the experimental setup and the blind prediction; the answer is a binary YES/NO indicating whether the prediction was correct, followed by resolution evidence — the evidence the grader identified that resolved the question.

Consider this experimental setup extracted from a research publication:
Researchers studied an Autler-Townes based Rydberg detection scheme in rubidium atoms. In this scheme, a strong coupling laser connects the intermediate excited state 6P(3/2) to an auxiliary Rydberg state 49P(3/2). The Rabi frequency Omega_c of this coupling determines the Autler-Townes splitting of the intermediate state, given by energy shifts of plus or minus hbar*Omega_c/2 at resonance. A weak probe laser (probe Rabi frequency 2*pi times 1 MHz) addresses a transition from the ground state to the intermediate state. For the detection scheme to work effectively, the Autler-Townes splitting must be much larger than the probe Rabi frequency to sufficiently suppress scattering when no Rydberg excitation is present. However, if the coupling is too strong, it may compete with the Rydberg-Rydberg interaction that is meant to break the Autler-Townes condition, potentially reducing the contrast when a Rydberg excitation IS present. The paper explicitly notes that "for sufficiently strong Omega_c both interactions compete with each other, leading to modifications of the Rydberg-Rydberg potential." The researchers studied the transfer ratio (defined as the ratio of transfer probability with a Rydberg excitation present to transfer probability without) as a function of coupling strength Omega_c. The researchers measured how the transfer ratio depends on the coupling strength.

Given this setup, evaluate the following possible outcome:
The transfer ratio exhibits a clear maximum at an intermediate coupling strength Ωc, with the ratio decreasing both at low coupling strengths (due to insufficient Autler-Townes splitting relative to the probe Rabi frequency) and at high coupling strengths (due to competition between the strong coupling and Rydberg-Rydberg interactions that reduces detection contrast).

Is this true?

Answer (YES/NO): NO